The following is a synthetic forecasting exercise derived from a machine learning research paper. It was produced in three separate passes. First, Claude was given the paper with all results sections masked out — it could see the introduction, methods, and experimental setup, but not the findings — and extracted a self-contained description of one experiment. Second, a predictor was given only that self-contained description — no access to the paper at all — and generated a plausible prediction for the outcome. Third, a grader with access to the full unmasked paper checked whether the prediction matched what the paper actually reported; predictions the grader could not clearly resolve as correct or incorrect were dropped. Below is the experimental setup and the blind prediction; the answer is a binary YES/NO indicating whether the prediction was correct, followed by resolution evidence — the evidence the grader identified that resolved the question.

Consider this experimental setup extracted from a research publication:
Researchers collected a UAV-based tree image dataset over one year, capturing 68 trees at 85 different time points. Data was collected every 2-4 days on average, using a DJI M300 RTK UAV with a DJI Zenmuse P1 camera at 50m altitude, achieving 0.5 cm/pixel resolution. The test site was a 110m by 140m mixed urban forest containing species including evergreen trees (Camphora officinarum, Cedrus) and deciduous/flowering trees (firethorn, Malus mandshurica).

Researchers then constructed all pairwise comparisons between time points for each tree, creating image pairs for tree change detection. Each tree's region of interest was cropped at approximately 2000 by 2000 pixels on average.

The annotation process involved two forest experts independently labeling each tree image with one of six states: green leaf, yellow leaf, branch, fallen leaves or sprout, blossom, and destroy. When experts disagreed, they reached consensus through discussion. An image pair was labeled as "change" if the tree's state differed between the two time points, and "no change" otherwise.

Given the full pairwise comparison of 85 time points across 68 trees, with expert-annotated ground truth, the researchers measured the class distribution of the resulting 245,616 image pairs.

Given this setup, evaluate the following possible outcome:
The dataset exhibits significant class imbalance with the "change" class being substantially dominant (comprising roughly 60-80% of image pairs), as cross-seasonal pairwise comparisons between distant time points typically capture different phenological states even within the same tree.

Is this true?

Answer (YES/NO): YES